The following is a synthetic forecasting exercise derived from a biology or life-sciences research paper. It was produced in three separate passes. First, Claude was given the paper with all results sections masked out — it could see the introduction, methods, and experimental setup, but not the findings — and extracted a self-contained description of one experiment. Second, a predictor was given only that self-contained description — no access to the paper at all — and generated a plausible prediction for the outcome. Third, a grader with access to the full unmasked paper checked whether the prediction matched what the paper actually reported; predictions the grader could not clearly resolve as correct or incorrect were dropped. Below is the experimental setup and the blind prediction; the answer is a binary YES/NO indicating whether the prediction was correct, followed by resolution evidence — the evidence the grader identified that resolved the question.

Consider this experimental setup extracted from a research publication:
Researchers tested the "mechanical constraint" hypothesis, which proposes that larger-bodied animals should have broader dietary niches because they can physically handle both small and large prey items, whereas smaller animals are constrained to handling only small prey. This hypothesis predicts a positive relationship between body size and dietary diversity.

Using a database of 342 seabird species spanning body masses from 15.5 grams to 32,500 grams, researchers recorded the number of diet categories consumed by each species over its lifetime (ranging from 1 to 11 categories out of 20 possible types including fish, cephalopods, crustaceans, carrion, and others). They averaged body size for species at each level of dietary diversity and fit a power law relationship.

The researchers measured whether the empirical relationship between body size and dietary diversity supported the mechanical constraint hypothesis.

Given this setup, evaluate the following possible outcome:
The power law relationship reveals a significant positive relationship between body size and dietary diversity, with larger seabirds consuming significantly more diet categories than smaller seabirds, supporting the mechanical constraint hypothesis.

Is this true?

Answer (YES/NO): NO